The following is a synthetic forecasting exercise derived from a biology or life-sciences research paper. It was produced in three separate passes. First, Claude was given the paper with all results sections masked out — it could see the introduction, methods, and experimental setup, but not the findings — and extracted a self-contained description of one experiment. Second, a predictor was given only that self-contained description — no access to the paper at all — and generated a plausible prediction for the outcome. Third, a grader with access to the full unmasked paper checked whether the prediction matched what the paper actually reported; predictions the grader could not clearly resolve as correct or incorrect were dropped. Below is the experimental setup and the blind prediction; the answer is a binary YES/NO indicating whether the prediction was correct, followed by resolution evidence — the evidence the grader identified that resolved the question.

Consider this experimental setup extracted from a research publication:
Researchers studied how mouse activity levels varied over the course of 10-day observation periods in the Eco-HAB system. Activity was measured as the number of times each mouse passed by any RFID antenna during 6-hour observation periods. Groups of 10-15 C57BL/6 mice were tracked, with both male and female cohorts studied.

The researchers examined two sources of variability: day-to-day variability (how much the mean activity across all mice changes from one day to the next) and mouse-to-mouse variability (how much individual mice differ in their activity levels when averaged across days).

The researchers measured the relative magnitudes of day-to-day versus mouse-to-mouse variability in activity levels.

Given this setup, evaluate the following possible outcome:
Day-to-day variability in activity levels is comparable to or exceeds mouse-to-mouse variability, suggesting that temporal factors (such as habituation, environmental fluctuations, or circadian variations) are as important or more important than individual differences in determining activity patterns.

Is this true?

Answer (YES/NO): NO